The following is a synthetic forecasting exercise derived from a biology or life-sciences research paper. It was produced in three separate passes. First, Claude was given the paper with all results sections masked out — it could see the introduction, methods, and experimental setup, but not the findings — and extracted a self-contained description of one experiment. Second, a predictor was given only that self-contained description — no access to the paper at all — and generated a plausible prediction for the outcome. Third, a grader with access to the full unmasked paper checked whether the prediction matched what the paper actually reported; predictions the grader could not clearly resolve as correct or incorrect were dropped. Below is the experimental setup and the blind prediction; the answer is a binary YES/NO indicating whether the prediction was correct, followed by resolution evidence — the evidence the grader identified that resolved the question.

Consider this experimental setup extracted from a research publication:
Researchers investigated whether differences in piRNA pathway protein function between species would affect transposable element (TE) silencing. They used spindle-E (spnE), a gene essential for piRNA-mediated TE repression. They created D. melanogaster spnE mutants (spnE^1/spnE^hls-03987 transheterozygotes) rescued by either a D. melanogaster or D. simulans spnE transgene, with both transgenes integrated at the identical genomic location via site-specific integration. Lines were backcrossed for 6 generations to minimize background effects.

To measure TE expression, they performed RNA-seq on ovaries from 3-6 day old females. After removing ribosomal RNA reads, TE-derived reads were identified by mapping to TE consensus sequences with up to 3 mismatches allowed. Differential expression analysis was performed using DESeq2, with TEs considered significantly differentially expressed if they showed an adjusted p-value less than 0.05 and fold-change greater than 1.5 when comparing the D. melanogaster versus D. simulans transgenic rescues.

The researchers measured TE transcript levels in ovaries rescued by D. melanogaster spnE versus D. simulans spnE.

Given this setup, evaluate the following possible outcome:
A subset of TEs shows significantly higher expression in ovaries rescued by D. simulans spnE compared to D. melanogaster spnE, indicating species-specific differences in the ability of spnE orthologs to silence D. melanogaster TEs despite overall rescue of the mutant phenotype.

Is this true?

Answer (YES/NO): NO